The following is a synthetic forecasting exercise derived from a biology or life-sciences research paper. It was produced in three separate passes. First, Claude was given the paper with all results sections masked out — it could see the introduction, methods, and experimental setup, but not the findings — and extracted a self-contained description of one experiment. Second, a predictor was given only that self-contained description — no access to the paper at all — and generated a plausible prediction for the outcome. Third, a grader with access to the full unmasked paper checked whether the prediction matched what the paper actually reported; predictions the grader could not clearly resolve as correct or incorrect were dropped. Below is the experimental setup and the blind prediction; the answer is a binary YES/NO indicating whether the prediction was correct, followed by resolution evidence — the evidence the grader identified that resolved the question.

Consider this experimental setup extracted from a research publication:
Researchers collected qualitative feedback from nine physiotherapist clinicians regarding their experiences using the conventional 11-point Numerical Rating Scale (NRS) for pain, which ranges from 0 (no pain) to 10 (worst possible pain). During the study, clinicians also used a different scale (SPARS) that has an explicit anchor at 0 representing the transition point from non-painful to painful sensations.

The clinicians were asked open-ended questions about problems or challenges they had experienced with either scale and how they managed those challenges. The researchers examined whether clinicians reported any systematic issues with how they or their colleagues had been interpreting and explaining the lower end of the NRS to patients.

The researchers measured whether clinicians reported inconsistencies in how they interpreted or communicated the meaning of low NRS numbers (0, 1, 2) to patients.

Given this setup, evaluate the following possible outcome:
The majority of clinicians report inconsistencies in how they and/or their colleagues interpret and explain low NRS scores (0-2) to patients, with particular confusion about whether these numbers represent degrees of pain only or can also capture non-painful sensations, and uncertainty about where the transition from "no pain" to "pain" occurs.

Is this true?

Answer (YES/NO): YES